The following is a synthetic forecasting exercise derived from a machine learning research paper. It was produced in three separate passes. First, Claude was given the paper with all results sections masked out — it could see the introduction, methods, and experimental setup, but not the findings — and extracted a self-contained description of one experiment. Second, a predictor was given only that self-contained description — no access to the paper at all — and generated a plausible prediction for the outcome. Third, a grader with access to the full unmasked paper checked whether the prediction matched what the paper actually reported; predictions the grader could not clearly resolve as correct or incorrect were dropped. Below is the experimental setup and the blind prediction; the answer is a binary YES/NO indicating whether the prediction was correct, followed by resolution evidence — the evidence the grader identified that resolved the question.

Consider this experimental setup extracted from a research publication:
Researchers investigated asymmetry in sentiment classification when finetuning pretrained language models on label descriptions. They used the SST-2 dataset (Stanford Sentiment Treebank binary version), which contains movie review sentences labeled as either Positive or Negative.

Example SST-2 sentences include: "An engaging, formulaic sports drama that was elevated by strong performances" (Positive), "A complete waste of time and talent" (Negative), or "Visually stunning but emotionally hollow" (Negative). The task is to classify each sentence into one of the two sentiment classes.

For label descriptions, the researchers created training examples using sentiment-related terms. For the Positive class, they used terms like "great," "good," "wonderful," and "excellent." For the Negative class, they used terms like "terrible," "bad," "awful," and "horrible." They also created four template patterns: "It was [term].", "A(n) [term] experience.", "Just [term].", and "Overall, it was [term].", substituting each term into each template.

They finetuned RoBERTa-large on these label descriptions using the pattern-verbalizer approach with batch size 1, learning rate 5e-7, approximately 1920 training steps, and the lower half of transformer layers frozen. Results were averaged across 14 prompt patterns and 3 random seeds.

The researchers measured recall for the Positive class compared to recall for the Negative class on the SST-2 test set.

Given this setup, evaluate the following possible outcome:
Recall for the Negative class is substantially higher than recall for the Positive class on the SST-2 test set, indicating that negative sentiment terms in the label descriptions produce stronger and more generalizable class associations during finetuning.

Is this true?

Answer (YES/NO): NO